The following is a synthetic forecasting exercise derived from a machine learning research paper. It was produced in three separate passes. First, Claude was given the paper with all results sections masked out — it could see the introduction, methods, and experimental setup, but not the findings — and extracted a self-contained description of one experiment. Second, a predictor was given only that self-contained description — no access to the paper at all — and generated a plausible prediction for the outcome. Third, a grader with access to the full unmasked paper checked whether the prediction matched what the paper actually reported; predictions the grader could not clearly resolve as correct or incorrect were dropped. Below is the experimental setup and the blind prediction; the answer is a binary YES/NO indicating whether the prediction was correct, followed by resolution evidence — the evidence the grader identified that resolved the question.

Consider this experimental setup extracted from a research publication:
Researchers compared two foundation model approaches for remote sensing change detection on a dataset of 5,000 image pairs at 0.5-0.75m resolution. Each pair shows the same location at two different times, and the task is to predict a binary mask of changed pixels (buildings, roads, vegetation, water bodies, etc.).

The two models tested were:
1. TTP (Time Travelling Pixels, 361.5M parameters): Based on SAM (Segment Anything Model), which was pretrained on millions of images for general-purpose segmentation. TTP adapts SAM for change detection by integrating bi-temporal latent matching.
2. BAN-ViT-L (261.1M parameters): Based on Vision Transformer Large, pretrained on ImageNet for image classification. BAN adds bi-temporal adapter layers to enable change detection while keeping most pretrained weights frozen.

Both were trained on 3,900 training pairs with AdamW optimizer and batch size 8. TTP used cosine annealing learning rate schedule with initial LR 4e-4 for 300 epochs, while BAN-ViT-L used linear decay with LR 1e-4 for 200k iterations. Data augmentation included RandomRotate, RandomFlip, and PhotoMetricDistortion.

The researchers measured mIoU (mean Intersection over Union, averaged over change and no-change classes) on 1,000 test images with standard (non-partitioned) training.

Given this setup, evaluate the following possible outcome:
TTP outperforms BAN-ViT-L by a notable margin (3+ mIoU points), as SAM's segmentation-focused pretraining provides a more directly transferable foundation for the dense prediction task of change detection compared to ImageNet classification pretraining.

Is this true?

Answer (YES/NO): NO